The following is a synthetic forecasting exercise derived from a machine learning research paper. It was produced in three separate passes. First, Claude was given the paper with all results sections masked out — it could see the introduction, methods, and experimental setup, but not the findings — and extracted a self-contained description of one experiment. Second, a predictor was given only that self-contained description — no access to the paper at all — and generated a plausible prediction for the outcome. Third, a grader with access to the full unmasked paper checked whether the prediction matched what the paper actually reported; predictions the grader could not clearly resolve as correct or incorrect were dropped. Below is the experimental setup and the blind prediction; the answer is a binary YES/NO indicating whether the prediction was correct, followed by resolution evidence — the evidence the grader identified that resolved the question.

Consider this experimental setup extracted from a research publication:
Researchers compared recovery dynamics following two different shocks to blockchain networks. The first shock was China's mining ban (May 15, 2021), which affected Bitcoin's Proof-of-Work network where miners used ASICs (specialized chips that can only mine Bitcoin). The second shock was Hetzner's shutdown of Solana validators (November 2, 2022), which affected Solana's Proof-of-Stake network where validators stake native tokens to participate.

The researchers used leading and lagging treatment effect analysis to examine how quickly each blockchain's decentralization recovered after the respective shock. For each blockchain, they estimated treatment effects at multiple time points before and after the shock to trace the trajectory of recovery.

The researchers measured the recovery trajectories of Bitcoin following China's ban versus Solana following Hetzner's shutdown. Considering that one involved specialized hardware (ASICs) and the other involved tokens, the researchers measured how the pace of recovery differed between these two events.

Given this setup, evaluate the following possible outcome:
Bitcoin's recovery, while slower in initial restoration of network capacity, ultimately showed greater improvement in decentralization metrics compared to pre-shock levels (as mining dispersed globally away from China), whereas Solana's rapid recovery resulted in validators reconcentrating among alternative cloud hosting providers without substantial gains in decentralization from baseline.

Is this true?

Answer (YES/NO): NO